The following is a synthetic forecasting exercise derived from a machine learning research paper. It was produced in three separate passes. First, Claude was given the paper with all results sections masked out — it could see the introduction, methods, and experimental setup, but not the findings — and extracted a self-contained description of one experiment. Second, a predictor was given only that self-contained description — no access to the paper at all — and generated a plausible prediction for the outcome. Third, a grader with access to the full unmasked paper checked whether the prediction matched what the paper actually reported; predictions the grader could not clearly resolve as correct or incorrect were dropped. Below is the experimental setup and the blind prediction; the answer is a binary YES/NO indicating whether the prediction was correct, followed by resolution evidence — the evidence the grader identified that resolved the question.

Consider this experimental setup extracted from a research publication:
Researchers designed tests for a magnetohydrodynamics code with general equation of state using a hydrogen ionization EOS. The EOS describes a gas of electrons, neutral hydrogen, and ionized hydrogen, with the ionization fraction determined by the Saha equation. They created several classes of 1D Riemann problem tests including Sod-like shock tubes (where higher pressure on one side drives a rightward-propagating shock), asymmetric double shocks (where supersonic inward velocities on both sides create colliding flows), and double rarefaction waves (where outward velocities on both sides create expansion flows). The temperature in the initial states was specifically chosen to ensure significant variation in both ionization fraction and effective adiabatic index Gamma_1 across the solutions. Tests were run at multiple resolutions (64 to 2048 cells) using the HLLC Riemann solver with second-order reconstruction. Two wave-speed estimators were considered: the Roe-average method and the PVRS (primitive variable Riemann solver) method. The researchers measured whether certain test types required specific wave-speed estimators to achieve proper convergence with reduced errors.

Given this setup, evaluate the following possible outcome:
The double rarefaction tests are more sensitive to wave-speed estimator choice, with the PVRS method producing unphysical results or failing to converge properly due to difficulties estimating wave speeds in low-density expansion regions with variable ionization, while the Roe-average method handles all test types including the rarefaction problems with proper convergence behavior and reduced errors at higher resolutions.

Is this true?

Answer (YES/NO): NO